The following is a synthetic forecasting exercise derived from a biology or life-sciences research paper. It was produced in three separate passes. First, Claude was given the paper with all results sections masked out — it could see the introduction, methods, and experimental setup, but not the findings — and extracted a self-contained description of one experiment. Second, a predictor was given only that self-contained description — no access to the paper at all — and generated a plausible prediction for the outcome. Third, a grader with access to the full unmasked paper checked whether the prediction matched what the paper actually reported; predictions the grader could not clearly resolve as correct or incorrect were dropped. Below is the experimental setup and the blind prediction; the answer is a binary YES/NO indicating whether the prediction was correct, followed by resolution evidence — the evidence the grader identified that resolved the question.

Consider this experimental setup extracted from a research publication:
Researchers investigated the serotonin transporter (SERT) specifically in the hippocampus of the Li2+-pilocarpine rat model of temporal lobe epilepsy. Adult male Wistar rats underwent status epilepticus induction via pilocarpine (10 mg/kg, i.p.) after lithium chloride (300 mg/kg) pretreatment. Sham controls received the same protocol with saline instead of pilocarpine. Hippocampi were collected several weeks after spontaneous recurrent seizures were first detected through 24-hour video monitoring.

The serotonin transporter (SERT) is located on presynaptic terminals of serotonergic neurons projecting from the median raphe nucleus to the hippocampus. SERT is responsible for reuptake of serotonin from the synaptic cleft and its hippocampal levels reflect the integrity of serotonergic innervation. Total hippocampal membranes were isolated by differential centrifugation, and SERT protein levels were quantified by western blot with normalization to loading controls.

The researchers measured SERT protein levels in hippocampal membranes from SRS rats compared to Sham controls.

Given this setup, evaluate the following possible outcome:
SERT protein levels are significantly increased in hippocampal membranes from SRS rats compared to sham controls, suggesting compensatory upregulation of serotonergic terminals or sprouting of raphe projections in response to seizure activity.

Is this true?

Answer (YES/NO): NO